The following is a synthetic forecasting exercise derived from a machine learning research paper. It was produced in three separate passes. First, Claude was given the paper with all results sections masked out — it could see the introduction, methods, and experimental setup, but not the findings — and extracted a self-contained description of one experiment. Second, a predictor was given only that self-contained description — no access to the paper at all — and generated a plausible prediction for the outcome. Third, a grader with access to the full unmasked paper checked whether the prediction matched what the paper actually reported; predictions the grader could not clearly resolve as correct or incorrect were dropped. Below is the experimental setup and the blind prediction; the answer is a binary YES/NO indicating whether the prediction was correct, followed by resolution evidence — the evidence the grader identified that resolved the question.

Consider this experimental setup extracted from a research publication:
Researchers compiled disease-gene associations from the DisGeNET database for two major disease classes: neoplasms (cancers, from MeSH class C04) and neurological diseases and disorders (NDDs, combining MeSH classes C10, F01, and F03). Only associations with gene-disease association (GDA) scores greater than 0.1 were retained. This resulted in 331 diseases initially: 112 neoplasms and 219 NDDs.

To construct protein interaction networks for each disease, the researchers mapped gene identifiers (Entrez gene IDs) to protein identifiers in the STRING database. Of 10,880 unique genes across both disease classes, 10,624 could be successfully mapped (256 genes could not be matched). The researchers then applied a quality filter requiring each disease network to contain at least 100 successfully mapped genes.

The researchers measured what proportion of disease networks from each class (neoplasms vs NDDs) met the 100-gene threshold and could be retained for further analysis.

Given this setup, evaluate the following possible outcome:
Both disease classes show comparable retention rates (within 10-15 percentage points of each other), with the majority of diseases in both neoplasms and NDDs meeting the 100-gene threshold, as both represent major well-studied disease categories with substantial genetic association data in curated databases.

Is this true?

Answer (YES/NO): NO